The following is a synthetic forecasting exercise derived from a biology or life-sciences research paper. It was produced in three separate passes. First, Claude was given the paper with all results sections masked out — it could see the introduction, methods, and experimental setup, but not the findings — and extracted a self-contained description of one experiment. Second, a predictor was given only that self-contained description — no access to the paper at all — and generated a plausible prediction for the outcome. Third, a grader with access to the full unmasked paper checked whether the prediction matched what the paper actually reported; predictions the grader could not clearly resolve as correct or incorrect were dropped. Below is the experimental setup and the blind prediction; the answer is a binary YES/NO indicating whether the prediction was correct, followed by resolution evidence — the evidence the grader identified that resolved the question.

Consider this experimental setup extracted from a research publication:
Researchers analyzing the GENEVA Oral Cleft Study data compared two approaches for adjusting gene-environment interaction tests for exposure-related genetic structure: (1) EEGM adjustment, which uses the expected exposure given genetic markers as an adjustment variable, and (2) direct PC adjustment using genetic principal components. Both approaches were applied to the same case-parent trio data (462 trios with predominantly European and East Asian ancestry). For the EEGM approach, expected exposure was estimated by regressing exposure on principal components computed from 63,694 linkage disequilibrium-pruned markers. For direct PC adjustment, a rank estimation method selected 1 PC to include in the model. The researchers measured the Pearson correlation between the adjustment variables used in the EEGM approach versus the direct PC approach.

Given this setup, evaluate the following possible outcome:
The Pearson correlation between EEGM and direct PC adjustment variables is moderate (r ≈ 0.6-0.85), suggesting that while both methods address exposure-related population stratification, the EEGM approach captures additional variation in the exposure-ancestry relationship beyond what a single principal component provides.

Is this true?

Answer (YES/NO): NO